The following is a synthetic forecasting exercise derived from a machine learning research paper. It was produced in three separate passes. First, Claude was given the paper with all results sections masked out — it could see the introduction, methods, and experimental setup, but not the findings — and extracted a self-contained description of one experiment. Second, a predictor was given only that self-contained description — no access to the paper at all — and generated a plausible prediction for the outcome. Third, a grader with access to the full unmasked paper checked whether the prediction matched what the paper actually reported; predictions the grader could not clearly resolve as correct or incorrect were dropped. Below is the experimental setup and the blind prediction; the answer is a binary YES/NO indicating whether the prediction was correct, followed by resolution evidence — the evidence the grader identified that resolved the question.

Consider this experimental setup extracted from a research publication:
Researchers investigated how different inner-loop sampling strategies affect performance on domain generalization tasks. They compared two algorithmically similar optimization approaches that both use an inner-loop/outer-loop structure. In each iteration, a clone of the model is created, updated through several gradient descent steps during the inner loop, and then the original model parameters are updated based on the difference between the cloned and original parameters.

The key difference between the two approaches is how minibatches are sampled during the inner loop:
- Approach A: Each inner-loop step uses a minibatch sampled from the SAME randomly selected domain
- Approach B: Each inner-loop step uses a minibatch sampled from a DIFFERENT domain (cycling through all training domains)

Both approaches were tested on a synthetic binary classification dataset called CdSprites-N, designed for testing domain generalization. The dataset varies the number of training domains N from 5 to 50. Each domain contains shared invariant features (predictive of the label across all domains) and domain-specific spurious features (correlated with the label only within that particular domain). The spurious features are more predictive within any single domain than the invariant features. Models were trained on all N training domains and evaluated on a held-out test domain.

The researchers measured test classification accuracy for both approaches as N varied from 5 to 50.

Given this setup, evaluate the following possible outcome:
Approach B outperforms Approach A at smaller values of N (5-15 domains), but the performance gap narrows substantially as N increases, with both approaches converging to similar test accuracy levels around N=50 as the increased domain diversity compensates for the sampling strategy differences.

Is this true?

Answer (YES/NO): NO